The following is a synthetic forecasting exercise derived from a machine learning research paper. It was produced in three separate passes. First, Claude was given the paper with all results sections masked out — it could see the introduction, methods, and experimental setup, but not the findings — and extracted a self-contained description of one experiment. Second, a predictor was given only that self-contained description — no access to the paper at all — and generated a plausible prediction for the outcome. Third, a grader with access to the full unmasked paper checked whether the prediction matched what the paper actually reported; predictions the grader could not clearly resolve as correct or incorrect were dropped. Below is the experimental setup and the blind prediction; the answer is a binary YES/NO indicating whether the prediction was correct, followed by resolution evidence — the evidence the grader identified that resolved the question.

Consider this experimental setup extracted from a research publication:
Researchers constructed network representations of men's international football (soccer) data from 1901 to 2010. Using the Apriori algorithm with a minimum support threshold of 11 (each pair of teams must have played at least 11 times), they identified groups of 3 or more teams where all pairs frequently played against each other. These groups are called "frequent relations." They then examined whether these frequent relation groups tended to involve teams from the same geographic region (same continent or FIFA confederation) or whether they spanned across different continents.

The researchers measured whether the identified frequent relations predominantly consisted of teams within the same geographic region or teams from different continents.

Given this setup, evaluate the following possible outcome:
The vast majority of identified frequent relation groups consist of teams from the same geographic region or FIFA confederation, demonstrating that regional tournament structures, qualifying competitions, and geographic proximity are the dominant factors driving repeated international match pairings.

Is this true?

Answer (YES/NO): YES